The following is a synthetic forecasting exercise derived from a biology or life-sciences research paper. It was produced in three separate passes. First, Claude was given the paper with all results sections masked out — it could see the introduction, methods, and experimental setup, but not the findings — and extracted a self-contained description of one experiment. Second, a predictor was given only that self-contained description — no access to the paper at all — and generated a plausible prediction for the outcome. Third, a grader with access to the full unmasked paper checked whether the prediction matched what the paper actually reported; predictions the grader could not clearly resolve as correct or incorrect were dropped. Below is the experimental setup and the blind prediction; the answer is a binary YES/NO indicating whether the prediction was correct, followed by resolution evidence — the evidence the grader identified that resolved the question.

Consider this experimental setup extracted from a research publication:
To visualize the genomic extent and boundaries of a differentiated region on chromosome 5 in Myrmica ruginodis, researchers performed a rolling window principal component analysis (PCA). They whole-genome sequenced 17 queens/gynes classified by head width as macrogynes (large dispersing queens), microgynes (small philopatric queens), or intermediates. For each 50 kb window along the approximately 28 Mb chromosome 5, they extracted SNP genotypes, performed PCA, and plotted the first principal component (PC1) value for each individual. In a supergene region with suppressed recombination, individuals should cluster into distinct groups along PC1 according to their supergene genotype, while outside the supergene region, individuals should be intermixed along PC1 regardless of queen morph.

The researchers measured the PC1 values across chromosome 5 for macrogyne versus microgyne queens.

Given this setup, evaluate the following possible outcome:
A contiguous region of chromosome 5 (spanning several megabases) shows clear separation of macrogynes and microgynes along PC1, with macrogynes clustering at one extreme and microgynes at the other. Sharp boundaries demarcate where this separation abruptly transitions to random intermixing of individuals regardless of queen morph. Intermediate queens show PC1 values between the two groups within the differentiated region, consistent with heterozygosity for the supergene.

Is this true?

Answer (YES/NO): NO